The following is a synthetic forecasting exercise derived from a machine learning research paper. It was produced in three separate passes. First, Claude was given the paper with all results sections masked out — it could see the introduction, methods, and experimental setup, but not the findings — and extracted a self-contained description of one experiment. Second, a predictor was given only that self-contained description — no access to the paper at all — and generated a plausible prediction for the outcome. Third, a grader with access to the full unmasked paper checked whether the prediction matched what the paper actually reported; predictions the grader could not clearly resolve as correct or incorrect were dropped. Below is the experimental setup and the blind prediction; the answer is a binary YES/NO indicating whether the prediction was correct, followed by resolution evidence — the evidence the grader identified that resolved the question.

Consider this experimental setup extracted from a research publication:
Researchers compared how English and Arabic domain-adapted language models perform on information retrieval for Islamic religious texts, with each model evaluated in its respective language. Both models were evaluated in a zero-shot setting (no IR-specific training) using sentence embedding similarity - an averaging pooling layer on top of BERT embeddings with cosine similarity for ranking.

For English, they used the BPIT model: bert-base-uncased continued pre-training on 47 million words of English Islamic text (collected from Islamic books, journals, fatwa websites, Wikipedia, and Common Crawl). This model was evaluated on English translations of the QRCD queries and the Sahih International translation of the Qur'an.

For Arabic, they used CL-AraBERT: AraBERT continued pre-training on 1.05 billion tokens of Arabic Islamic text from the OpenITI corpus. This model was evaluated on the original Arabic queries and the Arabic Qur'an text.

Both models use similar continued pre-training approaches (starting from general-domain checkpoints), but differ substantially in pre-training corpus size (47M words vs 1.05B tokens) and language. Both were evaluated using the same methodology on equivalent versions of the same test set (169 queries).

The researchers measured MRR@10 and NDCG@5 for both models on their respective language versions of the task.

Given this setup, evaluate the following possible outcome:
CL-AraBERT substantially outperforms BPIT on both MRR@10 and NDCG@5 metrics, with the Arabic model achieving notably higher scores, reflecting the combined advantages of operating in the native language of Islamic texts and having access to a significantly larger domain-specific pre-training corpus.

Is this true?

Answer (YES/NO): NO